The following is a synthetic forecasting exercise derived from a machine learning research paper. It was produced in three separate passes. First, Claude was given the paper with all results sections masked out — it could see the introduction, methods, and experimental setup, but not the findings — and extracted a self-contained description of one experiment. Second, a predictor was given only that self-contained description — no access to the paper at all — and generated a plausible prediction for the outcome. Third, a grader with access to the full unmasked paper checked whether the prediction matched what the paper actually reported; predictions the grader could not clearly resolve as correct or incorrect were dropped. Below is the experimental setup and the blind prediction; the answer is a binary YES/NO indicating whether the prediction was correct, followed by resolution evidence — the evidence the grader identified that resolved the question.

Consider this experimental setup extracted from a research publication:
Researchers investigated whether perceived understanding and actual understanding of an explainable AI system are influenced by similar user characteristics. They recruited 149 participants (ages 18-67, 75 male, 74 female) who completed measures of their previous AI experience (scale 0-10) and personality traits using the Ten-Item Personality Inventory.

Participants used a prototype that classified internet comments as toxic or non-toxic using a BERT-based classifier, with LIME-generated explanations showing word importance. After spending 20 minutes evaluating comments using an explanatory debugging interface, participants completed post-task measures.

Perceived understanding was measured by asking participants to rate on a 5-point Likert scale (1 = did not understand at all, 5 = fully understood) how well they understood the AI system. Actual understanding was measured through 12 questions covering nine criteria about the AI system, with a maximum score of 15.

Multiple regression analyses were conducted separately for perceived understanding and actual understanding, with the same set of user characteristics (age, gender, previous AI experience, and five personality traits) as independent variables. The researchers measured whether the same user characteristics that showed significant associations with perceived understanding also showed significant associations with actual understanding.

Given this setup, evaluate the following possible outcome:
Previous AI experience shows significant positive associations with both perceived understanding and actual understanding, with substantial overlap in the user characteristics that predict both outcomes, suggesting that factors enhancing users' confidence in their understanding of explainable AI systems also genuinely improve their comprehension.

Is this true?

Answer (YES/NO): NO